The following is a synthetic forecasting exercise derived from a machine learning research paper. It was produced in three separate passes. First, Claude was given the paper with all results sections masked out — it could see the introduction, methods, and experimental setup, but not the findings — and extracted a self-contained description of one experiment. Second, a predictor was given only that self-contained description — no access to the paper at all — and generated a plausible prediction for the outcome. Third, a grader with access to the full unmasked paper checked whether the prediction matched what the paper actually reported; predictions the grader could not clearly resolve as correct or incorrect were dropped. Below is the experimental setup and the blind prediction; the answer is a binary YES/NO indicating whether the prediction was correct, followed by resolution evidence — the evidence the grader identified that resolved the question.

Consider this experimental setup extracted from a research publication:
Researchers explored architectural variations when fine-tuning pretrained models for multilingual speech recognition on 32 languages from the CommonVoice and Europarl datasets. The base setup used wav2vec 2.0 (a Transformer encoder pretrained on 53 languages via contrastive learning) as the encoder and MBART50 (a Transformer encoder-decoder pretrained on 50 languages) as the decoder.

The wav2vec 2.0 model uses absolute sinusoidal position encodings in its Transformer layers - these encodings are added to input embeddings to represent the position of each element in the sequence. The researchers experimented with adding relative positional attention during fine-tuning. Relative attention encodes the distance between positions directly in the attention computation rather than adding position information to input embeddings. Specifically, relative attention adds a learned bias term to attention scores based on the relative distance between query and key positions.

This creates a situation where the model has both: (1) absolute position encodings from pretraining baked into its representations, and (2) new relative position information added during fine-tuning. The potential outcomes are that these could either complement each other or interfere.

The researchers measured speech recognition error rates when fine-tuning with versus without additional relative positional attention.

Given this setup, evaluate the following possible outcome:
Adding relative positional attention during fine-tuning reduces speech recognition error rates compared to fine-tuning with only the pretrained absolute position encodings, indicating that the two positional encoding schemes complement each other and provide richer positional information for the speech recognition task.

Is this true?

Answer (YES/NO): YES